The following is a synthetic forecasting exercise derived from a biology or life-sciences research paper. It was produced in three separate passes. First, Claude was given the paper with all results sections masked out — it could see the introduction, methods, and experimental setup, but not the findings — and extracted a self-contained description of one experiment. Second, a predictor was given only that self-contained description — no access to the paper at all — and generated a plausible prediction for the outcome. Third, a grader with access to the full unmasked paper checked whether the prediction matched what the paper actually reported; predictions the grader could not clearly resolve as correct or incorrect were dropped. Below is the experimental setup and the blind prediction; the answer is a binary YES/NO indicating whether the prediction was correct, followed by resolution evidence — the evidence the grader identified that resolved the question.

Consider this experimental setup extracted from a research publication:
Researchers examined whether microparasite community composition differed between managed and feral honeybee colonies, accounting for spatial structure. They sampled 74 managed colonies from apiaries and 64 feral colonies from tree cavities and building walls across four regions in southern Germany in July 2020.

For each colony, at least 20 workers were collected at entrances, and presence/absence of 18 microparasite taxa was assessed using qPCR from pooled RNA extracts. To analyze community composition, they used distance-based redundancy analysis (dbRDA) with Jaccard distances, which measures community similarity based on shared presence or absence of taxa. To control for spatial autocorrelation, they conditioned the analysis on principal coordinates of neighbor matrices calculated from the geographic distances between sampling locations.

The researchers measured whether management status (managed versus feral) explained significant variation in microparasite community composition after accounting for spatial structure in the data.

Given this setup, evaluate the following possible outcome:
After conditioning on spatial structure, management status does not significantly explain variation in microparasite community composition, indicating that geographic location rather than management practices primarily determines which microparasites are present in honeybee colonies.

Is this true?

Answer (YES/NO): NO